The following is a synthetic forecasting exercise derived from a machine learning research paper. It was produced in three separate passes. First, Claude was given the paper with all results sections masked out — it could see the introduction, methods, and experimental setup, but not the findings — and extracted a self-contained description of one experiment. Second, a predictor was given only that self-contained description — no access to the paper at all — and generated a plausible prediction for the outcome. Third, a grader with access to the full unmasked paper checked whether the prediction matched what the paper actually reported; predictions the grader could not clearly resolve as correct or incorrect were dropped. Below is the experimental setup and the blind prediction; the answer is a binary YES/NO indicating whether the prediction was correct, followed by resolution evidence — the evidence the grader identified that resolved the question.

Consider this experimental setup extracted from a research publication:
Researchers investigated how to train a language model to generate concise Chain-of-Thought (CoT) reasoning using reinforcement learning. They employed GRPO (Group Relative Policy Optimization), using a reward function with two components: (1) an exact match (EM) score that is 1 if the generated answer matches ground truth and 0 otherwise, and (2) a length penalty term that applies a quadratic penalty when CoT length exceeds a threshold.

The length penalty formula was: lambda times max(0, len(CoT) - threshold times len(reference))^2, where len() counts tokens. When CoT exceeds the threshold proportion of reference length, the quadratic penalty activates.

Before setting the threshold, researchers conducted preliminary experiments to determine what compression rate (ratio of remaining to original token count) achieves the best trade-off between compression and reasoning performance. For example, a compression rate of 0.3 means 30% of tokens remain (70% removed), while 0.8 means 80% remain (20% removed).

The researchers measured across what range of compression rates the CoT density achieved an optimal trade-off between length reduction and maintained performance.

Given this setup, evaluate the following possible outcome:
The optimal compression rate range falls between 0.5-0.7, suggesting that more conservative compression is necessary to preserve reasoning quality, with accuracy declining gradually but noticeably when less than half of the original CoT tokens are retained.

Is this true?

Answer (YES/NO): NO